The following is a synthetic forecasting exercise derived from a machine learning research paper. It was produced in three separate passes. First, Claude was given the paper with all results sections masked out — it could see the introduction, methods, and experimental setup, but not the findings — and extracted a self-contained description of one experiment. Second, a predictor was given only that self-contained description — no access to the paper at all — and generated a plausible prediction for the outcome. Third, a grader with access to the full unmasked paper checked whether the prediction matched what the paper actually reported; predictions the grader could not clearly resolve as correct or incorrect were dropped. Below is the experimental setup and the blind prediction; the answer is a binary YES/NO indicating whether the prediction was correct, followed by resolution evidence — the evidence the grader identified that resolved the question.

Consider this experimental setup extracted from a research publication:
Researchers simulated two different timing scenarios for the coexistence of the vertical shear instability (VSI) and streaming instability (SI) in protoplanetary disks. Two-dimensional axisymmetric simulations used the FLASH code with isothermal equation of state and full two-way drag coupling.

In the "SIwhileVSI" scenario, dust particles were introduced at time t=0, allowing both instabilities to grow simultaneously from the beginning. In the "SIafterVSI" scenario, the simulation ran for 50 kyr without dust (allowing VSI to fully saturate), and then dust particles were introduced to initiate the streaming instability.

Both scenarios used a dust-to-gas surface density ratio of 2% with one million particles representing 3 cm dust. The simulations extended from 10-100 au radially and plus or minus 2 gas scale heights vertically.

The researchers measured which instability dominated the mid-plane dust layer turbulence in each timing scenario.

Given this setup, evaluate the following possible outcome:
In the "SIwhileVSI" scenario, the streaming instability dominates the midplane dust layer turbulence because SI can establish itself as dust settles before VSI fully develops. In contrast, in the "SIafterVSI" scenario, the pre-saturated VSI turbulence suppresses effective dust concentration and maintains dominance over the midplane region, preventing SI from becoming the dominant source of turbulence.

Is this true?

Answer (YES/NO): YES